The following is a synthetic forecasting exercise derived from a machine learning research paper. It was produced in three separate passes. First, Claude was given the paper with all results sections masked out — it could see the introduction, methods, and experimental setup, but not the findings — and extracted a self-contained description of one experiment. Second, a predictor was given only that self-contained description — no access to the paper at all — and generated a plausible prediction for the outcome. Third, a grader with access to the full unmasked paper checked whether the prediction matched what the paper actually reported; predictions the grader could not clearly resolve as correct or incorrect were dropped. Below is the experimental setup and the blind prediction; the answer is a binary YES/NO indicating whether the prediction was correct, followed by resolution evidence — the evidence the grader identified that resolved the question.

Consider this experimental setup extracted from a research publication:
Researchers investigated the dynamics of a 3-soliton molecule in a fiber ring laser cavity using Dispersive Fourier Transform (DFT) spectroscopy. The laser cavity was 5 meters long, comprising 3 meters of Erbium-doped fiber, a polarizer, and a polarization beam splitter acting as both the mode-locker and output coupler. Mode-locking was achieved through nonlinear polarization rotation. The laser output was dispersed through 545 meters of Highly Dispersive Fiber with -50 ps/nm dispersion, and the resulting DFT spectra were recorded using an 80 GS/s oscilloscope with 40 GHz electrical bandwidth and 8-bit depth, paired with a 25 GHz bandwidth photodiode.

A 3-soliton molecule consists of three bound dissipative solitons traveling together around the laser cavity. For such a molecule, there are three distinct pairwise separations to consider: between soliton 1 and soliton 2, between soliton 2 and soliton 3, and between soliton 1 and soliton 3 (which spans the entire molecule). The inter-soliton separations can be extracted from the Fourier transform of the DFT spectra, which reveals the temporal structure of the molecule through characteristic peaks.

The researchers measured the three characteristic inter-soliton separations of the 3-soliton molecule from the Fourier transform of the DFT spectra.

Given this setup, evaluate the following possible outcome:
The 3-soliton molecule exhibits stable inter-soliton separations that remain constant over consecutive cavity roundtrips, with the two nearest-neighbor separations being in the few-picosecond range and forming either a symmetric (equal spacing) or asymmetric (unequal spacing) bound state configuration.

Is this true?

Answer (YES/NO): NO